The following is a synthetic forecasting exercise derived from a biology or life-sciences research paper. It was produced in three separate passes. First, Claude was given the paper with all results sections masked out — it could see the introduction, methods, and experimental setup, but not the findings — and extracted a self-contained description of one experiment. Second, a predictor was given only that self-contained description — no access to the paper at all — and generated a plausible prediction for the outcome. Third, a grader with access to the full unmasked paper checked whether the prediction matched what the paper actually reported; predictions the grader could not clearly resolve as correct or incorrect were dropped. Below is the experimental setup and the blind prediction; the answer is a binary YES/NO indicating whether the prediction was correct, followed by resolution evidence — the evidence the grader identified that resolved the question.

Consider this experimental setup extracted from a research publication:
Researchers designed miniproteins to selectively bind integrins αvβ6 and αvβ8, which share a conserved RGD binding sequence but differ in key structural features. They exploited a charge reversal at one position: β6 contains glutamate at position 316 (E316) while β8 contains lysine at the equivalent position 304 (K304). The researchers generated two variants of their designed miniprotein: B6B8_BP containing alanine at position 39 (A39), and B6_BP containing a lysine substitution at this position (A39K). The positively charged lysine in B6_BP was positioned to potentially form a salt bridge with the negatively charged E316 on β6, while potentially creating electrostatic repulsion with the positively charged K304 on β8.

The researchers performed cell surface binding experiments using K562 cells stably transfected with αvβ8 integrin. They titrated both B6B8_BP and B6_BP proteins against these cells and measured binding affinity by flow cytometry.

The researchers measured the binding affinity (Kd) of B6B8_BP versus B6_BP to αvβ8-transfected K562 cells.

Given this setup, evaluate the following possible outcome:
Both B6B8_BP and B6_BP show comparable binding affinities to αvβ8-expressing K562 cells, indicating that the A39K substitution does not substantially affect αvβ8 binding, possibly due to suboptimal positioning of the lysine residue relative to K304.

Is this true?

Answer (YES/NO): NO